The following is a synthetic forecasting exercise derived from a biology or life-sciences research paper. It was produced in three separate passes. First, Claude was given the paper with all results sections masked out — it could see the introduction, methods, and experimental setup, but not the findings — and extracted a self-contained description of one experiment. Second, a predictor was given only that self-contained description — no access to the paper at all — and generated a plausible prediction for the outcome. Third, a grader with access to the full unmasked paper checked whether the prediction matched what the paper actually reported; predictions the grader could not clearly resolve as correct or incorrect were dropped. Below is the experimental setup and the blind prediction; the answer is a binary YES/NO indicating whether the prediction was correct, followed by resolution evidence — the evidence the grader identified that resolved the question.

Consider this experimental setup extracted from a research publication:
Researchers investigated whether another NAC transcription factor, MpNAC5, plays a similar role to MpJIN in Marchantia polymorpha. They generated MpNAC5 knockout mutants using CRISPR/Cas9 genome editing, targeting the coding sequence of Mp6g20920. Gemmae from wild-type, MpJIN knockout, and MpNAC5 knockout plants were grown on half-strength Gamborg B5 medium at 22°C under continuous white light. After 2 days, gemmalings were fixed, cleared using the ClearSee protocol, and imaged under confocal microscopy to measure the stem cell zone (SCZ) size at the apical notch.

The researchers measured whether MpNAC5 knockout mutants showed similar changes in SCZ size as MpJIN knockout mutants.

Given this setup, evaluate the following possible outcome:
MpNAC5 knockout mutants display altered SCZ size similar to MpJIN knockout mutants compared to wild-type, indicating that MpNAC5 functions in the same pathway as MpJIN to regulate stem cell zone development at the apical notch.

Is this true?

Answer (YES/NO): NO